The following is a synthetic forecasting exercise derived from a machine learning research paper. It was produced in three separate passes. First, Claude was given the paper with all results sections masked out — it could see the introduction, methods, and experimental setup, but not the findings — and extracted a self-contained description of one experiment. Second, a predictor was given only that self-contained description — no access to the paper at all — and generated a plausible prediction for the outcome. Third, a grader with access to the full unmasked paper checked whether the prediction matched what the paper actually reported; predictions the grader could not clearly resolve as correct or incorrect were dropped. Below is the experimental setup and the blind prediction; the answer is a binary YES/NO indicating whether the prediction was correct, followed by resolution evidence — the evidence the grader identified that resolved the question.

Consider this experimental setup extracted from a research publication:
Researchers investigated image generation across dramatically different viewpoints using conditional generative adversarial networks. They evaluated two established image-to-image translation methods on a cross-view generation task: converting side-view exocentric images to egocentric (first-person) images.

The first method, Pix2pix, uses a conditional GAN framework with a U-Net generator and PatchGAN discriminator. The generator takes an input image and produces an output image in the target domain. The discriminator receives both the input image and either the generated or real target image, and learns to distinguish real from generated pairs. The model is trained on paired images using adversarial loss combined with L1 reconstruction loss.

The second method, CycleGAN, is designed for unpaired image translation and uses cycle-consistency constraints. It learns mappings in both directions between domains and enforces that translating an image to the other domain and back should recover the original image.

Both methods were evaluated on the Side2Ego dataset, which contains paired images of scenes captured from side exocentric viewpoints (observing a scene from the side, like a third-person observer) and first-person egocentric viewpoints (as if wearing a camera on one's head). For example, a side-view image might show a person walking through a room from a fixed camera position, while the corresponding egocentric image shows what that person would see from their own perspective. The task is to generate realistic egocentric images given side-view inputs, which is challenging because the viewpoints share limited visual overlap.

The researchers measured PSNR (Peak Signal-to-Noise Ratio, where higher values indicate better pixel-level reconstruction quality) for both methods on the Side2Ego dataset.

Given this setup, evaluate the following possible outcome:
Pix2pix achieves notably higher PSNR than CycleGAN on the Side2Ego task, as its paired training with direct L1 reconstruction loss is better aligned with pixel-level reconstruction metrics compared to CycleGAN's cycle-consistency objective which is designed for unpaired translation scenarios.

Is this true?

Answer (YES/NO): NO